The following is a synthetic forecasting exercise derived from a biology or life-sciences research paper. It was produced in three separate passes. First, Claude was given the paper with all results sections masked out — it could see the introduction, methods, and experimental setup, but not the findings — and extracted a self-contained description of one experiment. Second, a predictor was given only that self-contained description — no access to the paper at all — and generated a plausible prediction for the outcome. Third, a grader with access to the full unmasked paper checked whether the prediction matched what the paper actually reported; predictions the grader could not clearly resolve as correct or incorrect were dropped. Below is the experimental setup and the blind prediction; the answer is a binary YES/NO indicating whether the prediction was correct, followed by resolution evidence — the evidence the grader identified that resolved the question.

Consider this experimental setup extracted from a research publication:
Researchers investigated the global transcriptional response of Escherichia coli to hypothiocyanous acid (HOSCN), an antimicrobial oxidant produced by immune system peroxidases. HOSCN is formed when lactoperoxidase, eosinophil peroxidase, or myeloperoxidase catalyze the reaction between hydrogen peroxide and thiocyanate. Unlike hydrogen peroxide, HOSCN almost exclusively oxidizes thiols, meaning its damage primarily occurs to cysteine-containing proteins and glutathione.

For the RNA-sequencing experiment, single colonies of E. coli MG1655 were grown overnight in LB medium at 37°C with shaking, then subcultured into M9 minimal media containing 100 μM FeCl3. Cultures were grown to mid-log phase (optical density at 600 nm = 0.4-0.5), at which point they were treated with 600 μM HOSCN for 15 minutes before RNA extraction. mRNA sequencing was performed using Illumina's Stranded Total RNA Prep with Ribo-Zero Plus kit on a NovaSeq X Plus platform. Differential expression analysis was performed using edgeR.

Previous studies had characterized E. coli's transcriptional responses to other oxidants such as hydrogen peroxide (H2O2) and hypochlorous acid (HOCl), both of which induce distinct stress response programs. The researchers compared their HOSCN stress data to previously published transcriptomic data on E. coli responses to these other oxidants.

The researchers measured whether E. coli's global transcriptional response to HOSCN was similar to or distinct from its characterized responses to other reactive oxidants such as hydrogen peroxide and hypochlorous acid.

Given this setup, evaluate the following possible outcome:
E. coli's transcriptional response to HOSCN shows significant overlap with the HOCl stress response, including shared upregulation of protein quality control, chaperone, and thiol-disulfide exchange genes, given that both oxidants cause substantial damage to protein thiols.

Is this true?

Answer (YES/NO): NO